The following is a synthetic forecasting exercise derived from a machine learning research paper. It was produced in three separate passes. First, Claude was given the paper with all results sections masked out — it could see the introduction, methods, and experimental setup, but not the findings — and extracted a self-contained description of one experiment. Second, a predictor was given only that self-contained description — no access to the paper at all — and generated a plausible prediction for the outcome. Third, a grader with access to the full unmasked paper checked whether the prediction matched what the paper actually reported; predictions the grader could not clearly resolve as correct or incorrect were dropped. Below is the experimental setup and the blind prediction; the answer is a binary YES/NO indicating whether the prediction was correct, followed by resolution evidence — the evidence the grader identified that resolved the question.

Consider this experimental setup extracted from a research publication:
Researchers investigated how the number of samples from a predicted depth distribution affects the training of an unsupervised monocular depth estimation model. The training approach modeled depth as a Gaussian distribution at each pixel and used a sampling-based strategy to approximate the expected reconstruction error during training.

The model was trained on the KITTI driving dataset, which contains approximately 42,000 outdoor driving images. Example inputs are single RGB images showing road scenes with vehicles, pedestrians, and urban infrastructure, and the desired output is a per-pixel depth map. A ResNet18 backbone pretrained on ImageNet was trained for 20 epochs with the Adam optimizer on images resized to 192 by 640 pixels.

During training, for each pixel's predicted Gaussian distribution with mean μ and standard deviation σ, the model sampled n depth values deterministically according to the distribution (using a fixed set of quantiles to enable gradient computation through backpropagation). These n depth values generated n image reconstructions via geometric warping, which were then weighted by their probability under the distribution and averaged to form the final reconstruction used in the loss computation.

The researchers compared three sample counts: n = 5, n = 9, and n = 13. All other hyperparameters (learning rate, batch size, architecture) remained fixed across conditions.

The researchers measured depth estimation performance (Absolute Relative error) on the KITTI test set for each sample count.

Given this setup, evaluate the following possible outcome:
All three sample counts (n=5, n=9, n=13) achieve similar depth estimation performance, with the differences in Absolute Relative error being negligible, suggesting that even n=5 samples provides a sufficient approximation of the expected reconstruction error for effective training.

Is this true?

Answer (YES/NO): NO